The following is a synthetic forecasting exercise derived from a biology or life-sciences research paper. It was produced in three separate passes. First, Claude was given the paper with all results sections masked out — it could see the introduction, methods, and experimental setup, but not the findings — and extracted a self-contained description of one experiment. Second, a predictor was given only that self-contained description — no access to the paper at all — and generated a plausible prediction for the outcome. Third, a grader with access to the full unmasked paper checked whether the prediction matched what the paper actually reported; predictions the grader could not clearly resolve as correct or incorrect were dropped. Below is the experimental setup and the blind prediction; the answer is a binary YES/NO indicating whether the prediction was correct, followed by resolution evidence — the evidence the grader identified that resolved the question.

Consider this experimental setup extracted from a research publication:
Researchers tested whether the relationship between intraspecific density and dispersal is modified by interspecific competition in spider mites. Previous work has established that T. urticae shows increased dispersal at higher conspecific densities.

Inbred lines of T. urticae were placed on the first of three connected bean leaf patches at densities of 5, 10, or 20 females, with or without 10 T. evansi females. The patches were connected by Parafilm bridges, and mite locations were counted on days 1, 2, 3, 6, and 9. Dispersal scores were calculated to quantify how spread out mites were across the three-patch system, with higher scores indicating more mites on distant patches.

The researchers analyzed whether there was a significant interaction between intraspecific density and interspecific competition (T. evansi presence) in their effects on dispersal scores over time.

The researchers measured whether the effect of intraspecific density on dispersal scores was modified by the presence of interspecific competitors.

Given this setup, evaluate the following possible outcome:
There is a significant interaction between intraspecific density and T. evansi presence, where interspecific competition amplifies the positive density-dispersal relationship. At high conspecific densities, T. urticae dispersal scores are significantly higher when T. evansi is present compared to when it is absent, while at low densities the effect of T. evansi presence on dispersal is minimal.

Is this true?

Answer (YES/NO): NO